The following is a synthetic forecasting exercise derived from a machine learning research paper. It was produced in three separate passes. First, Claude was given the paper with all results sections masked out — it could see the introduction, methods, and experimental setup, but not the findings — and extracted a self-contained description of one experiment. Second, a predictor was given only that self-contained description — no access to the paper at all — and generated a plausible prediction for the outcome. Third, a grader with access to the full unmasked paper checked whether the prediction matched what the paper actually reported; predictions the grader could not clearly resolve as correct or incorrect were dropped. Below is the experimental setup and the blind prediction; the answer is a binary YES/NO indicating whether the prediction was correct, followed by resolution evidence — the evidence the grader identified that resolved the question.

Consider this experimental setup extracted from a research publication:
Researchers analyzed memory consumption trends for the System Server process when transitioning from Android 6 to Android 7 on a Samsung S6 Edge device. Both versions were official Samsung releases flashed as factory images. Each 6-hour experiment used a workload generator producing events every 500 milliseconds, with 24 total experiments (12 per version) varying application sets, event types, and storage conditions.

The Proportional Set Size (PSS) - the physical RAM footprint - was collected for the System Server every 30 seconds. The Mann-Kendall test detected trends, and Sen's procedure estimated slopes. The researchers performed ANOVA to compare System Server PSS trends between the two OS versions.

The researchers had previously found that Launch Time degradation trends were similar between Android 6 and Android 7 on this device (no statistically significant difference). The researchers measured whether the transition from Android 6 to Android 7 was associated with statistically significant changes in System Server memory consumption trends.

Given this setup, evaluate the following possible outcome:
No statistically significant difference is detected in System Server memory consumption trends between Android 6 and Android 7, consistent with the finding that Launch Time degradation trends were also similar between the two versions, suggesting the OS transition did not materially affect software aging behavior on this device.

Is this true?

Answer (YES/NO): NO